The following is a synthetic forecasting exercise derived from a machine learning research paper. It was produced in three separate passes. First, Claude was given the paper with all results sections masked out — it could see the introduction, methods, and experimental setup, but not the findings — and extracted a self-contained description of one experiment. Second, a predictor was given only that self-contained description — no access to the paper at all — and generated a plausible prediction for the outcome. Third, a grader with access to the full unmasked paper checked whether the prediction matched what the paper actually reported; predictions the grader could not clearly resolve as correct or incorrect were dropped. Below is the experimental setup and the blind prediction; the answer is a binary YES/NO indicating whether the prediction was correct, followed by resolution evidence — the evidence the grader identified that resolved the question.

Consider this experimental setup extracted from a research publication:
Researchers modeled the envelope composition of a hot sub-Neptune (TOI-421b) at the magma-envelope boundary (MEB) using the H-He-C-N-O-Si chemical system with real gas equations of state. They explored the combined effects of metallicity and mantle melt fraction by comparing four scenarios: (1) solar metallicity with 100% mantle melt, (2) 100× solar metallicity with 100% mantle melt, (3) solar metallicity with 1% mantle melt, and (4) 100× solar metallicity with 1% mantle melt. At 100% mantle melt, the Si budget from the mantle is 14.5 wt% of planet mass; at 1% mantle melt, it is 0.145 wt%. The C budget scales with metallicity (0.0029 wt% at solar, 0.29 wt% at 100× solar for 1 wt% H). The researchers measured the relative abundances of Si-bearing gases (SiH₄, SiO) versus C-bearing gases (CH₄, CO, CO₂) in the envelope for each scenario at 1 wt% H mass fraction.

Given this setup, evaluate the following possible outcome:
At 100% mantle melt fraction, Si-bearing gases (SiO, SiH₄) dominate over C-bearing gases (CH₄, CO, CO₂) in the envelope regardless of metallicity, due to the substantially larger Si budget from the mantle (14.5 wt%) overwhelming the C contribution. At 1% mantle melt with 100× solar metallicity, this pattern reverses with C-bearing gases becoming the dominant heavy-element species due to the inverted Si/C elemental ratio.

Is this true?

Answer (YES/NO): NO